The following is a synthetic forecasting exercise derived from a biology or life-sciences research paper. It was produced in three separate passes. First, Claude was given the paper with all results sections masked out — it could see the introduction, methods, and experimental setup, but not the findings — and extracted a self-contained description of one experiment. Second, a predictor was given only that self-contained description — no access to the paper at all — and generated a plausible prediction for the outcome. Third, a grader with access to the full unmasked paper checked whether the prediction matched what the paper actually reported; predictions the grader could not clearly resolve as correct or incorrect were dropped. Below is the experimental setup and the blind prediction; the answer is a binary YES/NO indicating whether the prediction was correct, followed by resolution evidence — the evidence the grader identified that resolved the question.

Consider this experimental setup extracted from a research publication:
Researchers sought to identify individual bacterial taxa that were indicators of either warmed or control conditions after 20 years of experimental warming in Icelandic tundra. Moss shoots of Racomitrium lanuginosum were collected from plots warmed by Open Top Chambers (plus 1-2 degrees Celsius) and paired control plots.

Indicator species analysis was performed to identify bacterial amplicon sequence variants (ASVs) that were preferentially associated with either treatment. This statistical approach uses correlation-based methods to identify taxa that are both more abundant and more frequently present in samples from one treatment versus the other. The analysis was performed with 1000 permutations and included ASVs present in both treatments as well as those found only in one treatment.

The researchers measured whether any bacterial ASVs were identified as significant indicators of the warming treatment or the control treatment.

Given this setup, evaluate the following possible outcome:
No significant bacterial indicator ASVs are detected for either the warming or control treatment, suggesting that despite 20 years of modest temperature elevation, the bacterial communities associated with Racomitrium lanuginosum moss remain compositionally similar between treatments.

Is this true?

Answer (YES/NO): NO